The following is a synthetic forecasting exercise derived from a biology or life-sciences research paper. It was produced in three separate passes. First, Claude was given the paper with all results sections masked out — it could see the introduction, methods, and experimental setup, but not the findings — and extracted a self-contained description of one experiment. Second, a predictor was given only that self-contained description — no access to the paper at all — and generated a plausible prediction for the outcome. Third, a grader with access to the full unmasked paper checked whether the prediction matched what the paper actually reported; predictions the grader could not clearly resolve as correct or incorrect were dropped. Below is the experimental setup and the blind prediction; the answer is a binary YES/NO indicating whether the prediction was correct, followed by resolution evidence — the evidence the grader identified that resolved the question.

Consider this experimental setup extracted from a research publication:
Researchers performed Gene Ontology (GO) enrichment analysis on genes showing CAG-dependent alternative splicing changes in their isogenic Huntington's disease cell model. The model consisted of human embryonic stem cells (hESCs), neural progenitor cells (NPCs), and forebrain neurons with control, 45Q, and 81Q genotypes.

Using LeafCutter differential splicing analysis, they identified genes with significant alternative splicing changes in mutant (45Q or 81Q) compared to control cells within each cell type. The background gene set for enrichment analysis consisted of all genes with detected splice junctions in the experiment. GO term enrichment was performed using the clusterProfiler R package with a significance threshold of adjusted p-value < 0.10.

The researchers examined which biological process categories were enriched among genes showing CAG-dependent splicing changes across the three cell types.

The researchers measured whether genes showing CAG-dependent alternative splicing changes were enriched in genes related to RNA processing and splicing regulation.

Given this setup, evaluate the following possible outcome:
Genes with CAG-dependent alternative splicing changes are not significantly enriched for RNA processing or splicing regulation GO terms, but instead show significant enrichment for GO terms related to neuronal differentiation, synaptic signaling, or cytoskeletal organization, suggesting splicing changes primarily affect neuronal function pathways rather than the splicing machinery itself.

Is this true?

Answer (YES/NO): NO